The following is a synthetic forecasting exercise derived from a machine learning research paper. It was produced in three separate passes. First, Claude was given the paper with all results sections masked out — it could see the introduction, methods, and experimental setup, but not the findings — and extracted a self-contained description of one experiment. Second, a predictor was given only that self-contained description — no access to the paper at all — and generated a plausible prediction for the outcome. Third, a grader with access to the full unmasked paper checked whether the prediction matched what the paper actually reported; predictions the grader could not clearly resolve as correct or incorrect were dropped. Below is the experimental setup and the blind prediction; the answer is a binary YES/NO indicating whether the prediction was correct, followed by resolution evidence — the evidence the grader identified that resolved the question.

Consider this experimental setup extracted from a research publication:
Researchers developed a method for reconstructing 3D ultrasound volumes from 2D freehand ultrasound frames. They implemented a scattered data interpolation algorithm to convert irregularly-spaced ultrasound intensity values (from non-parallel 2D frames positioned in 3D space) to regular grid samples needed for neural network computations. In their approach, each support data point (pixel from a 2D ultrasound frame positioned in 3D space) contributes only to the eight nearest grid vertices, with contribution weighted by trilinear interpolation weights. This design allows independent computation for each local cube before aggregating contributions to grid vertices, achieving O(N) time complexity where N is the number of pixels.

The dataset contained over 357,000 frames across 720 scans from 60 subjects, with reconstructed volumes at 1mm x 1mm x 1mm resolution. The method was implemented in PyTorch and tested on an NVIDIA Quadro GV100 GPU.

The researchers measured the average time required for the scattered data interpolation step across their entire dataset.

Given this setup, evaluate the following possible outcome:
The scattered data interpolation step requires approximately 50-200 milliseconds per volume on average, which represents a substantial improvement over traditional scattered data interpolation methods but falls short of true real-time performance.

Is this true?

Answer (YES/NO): NO